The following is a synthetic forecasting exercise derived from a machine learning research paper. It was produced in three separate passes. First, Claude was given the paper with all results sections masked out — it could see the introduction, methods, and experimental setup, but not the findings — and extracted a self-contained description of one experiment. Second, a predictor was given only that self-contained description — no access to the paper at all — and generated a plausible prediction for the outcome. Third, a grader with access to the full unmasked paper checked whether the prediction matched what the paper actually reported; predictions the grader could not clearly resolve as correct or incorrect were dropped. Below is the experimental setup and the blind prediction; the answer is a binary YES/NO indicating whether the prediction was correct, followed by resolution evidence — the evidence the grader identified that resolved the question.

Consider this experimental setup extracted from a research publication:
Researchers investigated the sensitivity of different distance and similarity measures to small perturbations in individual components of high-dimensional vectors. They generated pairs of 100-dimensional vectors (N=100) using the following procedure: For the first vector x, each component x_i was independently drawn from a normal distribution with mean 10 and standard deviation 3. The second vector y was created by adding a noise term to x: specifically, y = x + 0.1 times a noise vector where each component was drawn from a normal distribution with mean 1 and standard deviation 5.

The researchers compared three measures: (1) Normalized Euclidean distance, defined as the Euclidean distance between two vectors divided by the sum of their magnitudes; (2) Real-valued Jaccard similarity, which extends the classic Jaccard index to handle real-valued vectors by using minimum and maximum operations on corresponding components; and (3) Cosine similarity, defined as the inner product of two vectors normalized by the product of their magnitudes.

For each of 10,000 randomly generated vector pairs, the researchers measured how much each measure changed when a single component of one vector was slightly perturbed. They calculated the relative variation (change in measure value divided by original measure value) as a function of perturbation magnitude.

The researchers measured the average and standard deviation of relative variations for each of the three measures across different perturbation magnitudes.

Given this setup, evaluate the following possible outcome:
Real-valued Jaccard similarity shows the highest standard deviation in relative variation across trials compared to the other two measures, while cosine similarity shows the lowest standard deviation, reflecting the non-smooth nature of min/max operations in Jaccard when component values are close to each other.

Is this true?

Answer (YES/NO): NO